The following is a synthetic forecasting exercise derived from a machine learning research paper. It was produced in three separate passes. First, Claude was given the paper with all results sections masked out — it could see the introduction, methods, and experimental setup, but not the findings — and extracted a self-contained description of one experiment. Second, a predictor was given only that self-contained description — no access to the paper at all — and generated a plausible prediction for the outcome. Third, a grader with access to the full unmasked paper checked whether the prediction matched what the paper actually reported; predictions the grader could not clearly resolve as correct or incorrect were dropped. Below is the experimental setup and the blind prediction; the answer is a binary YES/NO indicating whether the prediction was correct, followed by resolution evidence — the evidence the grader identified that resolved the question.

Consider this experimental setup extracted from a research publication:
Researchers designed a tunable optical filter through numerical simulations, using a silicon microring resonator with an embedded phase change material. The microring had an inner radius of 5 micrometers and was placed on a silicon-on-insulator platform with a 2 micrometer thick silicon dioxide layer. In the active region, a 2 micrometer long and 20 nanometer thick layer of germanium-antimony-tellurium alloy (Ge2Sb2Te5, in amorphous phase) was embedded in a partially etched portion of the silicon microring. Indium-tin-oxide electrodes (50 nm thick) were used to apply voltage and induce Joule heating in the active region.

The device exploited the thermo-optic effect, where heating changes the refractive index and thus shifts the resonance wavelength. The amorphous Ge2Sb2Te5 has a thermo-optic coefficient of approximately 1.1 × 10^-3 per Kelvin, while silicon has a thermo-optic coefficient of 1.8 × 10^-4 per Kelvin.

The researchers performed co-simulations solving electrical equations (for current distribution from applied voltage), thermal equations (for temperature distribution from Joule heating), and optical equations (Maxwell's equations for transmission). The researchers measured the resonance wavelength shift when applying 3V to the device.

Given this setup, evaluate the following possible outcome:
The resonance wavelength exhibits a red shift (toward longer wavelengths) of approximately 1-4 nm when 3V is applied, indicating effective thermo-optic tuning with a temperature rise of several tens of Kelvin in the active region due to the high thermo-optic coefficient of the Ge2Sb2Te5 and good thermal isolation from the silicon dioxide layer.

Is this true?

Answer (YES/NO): YES